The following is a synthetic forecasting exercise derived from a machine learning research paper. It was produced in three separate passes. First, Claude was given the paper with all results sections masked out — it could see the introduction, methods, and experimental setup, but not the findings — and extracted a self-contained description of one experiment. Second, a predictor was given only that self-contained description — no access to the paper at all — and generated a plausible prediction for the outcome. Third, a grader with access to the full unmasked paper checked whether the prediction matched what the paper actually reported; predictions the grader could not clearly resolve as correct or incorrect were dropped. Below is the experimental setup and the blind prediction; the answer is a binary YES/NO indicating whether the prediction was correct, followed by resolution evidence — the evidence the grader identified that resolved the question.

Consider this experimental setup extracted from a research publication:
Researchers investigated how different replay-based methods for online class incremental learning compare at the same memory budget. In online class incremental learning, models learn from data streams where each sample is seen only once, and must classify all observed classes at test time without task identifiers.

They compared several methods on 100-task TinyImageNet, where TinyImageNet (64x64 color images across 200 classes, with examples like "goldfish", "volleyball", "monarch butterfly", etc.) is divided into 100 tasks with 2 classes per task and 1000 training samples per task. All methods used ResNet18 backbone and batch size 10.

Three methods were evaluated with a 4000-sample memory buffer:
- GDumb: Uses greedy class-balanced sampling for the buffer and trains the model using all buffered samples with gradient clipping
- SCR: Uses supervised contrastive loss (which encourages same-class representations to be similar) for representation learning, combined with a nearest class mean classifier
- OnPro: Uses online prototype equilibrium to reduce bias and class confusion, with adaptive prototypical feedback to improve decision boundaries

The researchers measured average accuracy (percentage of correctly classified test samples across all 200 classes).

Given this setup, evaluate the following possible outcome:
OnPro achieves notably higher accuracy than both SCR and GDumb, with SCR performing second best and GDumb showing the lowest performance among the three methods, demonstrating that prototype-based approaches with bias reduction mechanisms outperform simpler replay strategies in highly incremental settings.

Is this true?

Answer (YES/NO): YES